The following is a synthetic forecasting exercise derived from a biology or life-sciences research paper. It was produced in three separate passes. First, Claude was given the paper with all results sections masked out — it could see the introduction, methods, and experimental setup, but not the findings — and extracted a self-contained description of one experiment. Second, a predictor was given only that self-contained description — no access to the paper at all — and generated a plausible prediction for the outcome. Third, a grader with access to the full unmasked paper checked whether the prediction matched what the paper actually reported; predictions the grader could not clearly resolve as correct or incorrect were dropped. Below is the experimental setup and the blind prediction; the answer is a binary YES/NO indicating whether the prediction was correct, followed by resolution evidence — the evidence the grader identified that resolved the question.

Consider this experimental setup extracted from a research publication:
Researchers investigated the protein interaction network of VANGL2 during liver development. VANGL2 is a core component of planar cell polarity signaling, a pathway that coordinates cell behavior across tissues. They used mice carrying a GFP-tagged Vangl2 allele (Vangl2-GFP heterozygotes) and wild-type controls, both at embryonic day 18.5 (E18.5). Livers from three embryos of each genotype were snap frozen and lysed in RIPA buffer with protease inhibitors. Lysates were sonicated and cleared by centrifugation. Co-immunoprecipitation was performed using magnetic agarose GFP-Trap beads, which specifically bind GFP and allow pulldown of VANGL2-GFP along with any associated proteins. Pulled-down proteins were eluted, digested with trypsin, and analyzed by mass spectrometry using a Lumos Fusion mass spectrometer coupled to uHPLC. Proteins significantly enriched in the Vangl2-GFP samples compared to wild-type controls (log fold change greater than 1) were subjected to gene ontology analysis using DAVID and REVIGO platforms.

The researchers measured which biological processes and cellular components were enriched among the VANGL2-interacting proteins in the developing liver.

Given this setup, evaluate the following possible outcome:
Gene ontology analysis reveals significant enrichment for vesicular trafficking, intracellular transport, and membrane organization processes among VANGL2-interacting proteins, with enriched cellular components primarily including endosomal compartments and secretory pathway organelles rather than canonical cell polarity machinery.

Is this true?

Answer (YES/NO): NO